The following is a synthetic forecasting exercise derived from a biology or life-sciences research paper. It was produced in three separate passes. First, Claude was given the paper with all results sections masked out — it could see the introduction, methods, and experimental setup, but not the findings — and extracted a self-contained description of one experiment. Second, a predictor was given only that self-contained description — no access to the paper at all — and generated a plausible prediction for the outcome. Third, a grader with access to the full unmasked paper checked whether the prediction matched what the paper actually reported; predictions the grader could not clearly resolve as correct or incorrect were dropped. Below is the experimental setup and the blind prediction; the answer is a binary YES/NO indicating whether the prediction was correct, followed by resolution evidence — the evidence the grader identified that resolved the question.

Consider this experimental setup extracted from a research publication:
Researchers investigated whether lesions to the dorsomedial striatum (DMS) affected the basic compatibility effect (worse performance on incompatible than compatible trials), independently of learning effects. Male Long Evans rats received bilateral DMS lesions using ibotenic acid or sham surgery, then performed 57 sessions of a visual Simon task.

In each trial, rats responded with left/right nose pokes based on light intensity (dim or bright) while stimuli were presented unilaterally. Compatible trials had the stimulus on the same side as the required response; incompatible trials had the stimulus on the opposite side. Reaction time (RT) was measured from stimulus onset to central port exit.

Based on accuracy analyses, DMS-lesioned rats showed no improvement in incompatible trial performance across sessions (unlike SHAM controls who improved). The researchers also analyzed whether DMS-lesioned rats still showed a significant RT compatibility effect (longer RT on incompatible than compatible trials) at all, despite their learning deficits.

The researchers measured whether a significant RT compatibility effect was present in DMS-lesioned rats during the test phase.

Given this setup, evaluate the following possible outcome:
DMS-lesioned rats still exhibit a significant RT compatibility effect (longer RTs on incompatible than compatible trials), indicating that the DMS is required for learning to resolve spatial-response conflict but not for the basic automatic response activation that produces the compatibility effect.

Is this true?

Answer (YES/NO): YES